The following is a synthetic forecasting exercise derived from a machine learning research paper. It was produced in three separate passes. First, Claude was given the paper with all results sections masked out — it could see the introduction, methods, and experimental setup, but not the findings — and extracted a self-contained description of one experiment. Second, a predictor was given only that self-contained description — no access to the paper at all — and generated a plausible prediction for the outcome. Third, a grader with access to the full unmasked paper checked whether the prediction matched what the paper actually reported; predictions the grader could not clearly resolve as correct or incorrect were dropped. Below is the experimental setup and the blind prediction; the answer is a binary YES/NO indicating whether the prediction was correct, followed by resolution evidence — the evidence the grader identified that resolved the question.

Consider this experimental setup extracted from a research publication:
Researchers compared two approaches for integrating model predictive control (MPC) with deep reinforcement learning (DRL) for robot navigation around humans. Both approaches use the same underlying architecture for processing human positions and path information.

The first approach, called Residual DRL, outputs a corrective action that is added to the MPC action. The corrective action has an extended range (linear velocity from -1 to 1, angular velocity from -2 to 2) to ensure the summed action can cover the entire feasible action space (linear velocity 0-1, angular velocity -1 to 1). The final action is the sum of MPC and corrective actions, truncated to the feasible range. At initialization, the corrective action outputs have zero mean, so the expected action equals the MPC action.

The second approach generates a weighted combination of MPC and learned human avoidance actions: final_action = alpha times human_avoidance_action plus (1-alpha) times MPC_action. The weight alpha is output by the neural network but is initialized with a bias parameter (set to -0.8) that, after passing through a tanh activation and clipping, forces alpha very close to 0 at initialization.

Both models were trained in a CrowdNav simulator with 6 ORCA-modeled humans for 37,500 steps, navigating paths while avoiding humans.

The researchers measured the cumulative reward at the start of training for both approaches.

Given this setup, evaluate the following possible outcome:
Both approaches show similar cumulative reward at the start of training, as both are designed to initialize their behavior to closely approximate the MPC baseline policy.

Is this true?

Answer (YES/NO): NO